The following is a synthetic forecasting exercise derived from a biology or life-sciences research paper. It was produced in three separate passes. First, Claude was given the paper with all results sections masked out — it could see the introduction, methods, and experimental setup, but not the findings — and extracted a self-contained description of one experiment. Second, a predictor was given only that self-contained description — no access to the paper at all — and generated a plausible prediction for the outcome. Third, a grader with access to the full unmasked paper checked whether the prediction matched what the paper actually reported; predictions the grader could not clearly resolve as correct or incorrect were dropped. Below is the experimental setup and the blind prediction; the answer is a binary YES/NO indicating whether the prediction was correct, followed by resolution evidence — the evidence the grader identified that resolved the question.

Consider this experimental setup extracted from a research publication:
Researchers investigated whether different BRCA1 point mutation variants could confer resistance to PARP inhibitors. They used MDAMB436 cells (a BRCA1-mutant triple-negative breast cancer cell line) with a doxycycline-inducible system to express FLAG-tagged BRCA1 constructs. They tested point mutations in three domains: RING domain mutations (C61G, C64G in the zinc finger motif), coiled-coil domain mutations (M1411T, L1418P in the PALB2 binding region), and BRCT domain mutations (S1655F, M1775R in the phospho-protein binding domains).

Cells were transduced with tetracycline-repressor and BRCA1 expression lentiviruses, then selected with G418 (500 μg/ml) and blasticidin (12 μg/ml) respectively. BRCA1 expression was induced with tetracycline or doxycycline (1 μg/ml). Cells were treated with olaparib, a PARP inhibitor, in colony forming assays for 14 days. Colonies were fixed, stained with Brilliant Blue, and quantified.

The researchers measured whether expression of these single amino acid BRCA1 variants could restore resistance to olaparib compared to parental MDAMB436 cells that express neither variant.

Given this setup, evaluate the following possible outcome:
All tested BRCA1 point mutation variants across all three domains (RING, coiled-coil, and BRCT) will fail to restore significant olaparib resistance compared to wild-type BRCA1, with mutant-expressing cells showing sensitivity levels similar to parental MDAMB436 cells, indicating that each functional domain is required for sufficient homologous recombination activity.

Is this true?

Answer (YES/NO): YES